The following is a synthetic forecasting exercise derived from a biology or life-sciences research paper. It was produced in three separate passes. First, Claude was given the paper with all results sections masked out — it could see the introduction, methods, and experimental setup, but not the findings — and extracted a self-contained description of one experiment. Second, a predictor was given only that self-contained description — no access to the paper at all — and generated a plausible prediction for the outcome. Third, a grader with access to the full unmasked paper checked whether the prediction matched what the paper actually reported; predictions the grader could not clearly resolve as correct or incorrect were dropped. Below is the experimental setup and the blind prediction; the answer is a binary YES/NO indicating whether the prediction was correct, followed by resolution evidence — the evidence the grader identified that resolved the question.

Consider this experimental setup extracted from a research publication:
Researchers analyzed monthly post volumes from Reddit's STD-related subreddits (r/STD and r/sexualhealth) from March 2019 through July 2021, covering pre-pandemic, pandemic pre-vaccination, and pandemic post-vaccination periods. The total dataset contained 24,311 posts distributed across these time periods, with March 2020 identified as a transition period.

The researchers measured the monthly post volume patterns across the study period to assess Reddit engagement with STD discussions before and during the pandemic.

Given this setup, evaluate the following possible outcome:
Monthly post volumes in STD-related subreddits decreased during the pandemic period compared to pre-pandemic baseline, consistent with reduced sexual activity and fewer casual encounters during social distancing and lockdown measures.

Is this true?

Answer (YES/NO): NO